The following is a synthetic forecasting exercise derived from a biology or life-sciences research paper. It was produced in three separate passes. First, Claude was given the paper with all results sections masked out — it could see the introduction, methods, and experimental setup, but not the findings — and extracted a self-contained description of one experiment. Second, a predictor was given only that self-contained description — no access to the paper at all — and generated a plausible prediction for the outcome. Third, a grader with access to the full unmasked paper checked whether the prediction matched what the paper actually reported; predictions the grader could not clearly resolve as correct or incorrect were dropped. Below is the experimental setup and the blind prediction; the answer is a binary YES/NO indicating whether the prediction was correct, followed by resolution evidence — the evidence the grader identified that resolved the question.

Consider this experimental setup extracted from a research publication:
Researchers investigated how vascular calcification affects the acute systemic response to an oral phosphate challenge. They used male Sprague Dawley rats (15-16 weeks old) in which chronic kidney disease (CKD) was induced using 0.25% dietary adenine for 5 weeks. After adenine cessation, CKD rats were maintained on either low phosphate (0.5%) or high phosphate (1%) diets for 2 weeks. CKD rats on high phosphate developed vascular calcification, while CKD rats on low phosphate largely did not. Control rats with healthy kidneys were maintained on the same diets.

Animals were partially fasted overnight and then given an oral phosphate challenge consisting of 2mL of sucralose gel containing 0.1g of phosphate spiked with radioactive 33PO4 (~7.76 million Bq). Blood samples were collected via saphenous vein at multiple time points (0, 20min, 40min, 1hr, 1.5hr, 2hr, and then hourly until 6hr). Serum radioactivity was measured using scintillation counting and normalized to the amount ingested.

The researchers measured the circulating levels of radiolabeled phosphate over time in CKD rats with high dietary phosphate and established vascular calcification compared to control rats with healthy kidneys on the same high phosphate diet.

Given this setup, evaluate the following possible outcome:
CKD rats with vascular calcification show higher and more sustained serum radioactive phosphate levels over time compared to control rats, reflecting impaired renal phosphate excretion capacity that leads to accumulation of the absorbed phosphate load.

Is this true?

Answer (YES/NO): NO